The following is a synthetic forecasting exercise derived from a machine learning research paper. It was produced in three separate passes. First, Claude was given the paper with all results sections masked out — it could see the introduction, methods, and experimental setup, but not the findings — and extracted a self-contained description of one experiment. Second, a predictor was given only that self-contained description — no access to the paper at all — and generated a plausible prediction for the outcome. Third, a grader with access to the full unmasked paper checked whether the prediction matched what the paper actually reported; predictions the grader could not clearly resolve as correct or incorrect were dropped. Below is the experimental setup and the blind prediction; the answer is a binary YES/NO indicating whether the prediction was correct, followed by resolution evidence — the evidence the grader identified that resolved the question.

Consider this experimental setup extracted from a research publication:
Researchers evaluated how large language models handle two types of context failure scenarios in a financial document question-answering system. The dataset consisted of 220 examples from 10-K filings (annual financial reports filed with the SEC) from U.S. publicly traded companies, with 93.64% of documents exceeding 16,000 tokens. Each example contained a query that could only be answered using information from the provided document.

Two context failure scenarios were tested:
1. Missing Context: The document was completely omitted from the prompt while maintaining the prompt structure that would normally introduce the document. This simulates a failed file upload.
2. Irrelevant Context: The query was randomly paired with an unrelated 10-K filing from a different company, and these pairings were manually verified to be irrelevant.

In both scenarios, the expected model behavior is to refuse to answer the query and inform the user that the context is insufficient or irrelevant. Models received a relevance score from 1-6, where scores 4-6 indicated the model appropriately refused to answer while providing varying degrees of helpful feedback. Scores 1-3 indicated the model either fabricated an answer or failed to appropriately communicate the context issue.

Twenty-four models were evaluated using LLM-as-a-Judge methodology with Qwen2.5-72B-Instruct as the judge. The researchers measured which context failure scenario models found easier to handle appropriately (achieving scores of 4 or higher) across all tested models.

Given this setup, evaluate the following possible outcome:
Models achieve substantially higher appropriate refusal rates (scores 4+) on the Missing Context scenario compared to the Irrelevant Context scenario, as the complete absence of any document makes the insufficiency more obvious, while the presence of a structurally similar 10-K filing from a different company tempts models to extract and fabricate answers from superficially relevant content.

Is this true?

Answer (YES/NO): NO